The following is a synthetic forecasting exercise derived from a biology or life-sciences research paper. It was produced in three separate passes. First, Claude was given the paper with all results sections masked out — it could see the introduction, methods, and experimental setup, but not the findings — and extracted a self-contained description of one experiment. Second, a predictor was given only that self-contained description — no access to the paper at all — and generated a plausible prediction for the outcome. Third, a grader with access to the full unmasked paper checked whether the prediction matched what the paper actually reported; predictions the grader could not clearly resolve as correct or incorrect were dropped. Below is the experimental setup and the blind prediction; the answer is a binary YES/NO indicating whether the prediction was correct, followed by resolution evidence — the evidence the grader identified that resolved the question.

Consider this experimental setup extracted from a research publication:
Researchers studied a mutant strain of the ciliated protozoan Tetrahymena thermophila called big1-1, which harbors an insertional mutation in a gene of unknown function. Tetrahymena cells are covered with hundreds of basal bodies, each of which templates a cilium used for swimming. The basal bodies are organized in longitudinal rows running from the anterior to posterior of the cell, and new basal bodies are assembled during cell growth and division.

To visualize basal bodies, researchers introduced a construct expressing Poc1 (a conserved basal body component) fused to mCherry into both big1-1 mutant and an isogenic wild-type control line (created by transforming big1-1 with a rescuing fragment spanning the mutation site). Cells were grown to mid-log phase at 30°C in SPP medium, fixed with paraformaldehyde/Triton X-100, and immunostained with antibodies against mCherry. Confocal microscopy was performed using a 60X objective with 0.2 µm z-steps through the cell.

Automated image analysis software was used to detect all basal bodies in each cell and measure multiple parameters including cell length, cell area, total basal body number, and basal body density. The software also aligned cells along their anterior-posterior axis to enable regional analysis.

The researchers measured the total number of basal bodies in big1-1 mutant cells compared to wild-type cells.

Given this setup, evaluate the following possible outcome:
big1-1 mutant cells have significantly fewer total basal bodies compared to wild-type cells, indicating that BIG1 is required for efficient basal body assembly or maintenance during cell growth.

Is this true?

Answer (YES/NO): NO